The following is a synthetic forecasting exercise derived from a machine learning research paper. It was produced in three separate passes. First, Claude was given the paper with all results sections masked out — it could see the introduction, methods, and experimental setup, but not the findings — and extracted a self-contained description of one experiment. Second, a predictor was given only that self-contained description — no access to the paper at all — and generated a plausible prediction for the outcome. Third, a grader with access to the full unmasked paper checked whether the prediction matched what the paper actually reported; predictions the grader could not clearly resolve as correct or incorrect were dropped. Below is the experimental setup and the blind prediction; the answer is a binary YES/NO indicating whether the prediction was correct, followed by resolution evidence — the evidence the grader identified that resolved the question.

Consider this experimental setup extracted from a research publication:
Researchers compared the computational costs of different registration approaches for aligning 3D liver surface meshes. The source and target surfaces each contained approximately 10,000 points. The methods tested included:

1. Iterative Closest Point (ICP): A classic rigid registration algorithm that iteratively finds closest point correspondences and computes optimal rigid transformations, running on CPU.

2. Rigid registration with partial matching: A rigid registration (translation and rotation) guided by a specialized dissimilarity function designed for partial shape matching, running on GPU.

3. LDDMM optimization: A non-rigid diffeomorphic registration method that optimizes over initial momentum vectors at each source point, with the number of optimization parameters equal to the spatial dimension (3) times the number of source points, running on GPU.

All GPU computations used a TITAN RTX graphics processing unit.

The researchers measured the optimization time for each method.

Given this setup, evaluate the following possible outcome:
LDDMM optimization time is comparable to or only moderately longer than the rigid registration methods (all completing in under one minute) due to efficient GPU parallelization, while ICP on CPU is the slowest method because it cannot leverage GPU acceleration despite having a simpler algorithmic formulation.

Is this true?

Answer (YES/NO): NO